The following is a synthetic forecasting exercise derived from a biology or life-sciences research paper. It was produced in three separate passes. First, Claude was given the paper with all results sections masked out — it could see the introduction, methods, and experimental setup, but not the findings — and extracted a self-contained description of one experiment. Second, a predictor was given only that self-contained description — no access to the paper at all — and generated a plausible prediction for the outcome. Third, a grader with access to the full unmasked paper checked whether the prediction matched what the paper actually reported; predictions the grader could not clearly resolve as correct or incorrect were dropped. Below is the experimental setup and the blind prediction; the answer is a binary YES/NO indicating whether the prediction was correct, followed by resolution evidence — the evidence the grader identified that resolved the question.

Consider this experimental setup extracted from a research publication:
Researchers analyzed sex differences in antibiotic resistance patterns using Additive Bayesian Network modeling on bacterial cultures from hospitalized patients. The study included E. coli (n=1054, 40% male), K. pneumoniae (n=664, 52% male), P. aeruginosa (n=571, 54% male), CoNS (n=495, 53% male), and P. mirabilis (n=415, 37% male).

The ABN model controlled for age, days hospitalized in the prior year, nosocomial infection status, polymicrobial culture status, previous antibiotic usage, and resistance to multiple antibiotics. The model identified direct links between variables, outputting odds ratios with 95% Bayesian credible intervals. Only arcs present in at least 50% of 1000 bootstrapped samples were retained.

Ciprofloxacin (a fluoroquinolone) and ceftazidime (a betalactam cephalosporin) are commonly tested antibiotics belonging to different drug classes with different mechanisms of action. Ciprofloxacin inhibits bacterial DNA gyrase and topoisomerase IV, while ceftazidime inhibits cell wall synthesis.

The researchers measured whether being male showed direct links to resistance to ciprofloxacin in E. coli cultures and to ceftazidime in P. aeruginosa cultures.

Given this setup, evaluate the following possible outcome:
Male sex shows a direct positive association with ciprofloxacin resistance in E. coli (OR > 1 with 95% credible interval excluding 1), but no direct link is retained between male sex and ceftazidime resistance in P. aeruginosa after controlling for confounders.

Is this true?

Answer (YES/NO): NO